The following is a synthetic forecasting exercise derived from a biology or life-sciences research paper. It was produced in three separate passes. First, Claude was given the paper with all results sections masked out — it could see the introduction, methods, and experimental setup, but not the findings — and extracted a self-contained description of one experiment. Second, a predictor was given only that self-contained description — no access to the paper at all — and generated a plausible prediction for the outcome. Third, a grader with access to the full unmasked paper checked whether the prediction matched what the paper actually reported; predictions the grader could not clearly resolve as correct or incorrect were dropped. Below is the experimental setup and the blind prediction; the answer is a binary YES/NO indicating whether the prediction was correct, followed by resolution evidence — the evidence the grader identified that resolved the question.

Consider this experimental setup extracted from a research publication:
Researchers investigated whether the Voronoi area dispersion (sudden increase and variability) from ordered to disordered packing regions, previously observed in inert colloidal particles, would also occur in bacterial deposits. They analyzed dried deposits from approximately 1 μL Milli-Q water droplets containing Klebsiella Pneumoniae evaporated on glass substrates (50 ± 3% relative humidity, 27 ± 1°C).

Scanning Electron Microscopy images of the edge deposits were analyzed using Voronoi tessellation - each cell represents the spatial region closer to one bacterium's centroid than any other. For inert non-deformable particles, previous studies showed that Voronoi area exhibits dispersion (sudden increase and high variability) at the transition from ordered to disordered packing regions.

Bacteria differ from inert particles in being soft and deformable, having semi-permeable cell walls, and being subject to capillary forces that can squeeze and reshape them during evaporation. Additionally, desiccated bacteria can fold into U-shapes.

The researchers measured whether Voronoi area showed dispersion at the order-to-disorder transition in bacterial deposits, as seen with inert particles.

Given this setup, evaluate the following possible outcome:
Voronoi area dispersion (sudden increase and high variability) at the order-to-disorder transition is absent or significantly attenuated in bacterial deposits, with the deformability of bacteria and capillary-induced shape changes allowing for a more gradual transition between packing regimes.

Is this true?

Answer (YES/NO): YES